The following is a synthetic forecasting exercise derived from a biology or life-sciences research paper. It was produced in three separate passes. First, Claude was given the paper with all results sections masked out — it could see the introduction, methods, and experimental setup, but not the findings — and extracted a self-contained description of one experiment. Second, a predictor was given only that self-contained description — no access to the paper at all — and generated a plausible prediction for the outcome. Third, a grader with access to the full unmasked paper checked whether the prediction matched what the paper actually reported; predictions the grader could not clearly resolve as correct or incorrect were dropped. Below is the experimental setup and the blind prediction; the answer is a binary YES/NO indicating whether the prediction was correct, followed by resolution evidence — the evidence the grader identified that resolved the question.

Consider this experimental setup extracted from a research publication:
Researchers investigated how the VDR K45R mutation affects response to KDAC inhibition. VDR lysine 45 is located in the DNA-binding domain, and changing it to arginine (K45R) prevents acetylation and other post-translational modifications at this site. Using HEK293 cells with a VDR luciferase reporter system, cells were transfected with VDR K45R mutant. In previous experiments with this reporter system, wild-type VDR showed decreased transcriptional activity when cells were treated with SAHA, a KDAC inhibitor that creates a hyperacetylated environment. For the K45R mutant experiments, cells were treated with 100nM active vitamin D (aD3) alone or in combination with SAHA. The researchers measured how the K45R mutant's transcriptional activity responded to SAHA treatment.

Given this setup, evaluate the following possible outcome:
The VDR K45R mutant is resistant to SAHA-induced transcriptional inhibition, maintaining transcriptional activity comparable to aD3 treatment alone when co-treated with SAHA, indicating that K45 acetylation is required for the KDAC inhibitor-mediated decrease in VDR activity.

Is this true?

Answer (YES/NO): NO